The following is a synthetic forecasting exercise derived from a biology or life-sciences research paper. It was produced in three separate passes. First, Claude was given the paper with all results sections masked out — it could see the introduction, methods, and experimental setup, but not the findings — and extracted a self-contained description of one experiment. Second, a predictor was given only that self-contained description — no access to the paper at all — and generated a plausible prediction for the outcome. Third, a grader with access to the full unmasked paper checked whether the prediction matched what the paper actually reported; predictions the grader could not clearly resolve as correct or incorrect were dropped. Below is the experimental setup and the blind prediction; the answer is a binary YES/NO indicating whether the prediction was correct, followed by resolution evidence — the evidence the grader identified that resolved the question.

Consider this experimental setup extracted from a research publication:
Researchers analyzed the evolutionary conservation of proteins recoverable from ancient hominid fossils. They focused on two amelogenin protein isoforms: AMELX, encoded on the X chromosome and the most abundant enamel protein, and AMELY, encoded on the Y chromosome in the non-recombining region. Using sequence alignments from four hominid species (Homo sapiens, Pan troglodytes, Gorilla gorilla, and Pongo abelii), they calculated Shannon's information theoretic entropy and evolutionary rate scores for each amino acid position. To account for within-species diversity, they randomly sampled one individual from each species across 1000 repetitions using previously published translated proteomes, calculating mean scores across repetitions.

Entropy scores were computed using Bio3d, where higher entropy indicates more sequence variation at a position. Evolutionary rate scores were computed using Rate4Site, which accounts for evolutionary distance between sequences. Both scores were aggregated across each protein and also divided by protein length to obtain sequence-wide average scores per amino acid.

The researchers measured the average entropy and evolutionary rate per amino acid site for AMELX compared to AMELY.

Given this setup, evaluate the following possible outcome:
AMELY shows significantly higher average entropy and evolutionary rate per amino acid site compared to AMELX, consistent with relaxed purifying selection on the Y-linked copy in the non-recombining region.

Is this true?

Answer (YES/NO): YES